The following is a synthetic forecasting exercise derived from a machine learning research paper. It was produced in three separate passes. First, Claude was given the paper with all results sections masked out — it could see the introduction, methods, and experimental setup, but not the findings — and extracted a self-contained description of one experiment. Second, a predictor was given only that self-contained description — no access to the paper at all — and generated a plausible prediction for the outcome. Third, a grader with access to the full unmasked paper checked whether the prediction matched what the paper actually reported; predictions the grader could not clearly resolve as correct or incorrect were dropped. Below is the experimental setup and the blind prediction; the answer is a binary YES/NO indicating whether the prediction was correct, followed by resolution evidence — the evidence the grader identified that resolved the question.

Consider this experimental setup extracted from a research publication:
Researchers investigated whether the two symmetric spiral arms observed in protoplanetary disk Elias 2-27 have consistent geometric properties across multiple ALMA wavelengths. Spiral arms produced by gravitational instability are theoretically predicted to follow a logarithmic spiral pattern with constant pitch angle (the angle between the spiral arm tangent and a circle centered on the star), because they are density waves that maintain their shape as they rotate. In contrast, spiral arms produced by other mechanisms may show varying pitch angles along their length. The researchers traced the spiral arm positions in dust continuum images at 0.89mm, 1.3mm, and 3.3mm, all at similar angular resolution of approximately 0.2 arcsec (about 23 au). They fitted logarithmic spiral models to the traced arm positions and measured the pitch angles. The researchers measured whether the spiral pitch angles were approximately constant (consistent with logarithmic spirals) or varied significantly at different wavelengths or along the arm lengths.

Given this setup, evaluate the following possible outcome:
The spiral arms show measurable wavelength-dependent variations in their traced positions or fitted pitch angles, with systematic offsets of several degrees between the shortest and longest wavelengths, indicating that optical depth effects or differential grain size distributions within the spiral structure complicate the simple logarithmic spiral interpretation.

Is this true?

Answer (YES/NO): NO